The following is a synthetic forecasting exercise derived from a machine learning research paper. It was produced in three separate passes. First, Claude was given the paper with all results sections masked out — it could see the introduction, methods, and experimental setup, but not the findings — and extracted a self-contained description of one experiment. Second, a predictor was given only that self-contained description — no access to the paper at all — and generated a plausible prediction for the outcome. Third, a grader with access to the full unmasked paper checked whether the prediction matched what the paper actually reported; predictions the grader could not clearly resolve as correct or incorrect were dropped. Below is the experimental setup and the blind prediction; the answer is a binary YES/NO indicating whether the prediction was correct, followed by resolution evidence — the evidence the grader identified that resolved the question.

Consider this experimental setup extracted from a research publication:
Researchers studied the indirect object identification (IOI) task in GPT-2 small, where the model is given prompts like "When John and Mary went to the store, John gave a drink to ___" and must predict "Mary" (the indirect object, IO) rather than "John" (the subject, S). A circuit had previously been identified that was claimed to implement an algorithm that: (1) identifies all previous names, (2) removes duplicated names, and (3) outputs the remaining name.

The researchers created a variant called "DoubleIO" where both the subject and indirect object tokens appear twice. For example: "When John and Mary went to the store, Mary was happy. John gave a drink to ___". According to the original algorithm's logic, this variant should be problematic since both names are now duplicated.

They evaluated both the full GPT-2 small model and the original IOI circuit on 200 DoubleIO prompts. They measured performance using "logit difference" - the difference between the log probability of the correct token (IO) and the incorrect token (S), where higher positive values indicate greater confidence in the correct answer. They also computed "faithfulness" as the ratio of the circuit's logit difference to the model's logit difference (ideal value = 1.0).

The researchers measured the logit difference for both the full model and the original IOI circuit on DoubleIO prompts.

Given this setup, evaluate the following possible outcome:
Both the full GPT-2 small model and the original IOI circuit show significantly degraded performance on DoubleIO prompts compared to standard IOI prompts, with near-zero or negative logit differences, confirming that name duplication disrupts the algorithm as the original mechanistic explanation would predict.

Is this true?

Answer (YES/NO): NO